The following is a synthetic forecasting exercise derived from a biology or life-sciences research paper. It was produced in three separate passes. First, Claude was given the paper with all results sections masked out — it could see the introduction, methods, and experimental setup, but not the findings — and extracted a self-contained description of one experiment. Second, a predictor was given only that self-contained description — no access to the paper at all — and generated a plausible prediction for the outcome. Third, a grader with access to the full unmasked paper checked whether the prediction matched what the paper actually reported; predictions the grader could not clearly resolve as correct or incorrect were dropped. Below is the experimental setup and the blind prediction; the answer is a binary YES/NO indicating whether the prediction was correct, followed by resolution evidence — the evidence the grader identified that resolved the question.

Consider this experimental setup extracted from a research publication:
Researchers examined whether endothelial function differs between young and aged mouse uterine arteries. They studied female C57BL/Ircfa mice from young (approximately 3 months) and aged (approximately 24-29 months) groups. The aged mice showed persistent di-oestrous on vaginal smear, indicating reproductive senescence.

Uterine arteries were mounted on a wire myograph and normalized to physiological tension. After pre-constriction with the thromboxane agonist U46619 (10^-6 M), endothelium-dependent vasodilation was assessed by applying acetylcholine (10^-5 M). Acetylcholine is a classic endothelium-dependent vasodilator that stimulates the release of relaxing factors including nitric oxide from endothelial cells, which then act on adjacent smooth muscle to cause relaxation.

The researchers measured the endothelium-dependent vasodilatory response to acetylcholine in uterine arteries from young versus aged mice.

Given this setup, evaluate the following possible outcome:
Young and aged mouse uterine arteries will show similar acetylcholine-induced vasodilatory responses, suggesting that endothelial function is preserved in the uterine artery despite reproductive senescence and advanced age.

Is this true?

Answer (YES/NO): NO